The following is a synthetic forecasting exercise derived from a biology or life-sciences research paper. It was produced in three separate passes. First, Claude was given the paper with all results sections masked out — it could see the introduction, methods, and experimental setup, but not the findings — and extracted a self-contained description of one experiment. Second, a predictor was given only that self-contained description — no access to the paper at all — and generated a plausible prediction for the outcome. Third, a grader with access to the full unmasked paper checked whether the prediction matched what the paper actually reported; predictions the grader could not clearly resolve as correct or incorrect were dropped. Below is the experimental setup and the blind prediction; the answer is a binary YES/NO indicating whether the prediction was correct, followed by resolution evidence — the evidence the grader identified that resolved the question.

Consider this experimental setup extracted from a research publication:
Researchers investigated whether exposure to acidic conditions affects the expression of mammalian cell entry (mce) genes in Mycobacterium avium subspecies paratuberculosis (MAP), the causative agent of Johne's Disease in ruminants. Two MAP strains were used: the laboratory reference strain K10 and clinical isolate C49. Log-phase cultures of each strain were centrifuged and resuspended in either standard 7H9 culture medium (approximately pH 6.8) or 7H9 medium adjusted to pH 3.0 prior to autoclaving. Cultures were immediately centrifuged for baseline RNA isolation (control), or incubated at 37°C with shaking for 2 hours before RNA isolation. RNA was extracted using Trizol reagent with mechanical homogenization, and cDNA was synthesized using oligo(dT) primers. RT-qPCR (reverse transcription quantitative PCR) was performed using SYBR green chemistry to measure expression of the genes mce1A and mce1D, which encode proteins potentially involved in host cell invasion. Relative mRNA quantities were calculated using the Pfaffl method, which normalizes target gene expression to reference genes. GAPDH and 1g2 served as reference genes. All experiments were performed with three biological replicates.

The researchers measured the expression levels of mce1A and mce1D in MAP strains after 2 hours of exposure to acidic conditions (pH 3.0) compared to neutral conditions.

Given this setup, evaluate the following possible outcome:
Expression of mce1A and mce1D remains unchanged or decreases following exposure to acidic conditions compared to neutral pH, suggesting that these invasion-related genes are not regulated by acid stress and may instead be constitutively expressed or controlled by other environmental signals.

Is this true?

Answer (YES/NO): NO